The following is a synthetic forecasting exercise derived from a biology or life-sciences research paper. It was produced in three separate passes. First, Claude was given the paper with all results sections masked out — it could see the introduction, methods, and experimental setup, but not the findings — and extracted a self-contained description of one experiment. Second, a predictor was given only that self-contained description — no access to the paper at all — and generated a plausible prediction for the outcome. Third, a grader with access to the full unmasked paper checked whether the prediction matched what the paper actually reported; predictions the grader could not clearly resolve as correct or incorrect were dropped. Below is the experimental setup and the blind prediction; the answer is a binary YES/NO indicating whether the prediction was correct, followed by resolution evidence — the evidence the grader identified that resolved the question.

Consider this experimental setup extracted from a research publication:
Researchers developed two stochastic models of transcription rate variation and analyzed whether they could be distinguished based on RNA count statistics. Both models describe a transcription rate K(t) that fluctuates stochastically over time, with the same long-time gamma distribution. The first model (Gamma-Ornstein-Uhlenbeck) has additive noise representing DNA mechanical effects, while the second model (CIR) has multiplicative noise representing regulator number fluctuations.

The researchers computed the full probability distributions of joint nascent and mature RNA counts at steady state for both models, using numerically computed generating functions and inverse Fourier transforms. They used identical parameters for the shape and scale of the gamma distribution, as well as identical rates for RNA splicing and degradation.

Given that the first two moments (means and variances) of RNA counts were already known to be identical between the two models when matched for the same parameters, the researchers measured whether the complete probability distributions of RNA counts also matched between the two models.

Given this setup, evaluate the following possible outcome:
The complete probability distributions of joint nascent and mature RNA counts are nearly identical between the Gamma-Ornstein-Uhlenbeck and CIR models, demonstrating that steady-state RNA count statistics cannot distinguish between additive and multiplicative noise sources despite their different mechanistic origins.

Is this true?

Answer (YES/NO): NO